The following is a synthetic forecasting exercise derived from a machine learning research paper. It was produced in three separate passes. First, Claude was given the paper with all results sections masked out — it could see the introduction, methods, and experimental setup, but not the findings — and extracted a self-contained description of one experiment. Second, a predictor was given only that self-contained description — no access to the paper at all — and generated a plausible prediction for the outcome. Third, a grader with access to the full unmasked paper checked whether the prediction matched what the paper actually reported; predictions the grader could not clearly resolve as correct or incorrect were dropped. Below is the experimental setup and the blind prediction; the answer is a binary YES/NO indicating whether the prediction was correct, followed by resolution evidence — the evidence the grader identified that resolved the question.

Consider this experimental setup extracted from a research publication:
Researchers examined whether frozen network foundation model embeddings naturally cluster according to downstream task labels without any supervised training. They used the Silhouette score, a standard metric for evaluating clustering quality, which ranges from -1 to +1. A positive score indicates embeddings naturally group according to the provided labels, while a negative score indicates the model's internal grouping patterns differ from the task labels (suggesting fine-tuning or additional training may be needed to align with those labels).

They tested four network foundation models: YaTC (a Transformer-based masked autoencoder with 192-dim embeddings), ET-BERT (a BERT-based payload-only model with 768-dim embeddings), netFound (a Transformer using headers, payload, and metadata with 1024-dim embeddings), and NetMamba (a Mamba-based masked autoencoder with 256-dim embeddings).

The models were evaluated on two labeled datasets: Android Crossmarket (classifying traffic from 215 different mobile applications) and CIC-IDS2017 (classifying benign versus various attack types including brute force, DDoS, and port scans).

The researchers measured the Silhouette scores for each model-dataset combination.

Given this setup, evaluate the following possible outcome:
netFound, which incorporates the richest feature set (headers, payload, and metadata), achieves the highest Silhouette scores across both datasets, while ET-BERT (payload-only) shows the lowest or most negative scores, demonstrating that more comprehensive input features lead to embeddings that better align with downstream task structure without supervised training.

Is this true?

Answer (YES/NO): NO